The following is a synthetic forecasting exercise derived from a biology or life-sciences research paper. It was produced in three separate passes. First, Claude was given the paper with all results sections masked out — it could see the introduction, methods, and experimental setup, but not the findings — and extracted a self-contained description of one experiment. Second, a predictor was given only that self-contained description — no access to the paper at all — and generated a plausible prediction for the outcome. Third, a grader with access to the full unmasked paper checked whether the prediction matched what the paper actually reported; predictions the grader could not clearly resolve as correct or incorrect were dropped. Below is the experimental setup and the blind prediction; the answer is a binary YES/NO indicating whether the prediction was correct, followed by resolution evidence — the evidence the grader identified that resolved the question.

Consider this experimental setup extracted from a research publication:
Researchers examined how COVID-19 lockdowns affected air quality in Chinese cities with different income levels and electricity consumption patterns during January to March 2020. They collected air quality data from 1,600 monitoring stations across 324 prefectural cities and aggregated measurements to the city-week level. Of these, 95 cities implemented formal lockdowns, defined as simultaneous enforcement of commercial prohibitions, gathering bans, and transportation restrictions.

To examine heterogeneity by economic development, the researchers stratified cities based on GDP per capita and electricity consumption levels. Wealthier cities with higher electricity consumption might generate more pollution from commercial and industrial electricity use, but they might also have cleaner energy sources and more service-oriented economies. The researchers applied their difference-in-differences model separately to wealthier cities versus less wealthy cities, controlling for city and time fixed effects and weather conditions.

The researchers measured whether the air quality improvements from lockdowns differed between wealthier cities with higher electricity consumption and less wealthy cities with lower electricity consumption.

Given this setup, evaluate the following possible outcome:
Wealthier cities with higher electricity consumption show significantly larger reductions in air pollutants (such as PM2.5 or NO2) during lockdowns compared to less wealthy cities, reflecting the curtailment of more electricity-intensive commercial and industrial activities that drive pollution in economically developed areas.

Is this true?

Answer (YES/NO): YES